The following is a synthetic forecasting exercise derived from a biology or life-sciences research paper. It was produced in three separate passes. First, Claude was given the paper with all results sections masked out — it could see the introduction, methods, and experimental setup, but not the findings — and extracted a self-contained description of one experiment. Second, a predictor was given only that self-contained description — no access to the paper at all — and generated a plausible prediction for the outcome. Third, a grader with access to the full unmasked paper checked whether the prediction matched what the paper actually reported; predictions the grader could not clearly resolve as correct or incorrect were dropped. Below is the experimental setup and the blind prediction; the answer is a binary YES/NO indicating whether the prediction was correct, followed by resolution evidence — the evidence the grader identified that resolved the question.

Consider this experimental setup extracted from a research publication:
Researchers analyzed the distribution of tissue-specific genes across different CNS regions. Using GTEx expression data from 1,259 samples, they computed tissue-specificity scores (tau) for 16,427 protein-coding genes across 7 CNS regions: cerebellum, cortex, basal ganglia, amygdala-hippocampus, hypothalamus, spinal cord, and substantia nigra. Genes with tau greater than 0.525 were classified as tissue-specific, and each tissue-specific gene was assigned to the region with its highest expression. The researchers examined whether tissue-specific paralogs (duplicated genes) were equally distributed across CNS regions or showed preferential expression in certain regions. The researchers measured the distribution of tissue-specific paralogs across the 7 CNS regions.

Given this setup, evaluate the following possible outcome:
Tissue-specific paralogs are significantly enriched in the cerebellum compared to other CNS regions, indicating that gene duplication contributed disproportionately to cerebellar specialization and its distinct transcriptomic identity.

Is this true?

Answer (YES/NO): YES